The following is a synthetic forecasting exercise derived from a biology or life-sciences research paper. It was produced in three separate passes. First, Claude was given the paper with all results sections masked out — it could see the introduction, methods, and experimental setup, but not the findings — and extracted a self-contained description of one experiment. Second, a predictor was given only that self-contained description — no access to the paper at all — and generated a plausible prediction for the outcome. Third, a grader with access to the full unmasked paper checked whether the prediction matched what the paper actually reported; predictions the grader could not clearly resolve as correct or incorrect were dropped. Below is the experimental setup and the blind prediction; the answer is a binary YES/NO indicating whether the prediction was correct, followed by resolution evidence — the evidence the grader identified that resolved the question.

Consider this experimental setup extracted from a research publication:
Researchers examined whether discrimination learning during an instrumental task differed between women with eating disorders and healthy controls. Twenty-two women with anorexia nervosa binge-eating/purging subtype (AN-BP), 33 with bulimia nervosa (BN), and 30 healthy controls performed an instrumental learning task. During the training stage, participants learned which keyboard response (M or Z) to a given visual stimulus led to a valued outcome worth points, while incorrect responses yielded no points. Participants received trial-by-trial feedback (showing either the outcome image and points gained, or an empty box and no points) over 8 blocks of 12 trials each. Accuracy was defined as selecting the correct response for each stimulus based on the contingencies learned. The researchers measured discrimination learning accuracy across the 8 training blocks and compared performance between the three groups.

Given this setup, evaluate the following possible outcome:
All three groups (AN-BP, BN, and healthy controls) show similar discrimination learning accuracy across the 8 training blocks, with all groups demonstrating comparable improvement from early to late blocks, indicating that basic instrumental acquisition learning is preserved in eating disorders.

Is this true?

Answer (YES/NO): YES